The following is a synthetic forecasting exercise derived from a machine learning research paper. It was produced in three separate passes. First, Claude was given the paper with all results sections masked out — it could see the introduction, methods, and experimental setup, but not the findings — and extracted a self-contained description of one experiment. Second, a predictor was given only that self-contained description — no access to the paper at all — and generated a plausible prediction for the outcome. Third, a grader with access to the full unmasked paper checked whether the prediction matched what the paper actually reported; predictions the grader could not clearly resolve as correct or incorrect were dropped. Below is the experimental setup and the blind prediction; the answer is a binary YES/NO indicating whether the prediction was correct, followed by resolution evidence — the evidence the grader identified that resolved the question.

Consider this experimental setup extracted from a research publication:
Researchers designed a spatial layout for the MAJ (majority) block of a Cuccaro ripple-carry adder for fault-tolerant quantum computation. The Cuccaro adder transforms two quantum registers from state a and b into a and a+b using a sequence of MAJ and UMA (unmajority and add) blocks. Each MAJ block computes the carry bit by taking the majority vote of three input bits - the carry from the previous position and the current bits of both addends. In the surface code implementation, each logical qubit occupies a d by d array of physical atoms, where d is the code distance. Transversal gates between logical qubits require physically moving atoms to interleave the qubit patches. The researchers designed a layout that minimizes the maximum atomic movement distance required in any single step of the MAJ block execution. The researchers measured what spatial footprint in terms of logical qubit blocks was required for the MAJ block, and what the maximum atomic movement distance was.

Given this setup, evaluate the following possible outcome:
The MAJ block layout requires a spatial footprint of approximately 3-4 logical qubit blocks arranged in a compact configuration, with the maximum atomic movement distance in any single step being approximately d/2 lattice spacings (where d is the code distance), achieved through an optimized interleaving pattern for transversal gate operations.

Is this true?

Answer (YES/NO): NO